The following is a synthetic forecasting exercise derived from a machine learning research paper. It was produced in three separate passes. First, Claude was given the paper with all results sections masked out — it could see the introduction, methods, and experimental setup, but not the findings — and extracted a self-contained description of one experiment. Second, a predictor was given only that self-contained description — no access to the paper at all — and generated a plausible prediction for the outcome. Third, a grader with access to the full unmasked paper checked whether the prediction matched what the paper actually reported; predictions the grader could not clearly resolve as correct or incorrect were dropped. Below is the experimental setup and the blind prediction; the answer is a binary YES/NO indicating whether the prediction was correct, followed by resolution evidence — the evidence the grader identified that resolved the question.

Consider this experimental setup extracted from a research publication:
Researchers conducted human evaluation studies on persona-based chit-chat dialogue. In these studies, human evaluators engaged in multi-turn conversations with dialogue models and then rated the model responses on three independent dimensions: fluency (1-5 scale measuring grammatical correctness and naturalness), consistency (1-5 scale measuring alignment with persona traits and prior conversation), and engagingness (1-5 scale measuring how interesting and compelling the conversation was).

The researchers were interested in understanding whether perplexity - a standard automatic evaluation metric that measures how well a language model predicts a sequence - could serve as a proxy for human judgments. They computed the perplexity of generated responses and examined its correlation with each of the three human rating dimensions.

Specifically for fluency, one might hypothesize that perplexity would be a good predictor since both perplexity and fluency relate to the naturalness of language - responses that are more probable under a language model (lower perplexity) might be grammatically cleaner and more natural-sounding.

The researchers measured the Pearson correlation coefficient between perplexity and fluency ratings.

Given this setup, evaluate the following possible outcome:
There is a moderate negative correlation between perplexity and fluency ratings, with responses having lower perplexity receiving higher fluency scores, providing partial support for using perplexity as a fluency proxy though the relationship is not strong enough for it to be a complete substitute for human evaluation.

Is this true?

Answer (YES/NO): NO